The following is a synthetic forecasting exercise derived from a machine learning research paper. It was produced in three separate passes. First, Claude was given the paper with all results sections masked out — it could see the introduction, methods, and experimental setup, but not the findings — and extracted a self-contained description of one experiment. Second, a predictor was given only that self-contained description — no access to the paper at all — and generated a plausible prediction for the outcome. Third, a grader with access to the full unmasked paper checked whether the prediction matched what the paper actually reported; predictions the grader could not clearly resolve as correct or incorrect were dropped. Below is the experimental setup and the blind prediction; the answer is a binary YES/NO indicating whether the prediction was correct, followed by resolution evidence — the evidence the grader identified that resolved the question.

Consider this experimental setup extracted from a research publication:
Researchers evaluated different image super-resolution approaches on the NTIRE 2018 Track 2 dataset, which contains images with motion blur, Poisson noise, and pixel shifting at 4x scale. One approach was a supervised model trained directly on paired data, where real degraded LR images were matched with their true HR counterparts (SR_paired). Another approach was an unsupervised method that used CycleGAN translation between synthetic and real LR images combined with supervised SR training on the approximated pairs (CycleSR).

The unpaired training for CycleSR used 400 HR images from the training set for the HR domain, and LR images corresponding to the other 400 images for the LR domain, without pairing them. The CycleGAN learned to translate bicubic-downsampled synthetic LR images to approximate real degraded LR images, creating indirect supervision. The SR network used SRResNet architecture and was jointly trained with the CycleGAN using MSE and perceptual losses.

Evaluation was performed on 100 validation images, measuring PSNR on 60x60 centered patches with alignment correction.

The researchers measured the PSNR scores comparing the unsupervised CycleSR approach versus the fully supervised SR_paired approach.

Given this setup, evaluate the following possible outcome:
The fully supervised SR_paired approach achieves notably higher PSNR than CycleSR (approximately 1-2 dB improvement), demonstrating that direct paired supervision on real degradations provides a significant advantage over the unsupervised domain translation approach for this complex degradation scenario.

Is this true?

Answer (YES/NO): NO